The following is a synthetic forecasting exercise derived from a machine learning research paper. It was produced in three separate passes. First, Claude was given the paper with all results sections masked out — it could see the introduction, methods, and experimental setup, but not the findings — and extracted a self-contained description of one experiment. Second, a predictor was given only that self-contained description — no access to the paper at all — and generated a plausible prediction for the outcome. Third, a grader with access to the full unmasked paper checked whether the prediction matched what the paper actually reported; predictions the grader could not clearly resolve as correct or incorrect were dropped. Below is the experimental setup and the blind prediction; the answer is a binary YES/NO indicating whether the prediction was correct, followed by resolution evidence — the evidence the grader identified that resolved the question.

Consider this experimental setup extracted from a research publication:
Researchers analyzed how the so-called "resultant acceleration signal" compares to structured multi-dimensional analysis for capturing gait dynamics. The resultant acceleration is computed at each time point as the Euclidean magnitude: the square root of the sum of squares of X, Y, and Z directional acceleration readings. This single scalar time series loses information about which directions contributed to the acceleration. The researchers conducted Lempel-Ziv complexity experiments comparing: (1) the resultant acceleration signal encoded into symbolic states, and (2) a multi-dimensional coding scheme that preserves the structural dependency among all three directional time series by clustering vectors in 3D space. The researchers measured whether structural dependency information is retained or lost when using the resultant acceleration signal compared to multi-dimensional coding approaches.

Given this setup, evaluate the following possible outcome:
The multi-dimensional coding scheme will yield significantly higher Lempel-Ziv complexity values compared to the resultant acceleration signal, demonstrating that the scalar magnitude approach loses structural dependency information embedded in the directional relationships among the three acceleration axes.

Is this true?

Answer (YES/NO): NO